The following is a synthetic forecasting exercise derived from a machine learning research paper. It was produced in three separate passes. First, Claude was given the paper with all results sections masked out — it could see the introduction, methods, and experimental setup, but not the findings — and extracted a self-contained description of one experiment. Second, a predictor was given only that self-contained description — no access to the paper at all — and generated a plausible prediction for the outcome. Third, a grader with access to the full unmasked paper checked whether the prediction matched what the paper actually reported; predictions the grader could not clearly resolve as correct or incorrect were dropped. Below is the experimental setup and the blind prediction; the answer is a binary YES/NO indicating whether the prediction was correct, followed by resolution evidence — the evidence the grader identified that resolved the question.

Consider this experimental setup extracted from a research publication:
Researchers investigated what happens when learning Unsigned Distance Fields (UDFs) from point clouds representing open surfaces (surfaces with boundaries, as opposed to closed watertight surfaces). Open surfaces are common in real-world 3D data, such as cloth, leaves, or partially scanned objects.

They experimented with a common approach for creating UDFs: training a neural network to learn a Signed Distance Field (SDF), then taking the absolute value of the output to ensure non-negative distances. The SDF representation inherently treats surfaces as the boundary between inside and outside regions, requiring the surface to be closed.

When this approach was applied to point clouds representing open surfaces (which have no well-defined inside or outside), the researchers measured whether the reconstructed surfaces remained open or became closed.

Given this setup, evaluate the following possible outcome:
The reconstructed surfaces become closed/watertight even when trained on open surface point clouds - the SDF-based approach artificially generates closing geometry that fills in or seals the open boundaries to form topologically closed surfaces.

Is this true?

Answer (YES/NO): YES